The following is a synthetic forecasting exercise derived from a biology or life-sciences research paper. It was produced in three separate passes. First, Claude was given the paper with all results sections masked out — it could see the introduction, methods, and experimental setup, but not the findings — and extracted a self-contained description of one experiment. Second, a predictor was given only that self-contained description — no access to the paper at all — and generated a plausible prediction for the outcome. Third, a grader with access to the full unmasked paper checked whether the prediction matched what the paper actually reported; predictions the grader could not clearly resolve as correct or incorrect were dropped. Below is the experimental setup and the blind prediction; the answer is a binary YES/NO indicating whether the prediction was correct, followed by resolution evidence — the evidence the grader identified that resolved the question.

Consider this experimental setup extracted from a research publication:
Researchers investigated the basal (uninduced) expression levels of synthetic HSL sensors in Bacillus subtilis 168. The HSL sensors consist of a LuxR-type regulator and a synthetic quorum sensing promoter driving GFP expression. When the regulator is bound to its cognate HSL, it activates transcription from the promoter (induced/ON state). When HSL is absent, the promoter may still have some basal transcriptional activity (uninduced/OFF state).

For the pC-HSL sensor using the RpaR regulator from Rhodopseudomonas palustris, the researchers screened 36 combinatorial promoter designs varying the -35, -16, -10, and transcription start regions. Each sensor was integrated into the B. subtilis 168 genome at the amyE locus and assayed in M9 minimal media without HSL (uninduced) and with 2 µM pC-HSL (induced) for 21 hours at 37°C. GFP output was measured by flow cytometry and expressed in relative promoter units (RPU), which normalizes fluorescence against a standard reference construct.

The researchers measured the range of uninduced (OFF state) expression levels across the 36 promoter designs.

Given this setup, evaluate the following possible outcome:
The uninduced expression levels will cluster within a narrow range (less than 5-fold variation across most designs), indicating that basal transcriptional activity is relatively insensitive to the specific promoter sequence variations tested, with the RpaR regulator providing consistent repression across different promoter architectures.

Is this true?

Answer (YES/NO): NO